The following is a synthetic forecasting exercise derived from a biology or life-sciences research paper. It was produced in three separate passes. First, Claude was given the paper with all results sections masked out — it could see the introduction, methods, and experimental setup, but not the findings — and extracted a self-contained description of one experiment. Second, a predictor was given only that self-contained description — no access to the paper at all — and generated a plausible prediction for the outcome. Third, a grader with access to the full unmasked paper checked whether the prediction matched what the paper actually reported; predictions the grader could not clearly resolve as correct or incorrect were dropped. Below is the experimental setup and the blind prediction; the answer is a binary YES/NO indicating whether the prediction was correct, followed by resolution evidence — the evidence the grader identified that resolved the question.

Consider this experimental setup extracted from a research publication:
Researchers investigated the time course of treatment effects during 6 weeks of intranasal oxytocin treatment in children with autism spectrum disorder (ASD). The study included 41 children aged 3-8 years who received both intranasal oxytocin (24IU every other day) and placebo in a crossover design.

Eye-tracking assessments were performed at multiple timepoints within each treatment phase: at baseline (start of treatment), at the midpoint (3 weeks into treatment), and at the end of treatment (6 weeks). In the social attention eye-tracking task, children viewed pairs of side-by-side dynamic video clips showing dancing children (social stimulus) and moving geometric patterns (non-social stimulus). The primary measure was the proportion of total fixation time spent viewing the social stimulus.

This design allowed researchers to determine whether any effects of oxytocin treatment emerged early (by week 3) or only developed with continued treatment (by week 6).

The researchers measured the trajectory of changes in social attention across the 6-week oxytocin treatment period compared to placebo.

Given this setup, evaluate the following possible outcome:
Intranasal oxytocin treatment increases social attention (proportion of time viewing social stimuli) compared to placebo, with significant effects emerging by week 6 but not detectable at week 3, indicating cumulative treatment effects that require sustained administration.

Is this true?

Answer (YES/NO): YES